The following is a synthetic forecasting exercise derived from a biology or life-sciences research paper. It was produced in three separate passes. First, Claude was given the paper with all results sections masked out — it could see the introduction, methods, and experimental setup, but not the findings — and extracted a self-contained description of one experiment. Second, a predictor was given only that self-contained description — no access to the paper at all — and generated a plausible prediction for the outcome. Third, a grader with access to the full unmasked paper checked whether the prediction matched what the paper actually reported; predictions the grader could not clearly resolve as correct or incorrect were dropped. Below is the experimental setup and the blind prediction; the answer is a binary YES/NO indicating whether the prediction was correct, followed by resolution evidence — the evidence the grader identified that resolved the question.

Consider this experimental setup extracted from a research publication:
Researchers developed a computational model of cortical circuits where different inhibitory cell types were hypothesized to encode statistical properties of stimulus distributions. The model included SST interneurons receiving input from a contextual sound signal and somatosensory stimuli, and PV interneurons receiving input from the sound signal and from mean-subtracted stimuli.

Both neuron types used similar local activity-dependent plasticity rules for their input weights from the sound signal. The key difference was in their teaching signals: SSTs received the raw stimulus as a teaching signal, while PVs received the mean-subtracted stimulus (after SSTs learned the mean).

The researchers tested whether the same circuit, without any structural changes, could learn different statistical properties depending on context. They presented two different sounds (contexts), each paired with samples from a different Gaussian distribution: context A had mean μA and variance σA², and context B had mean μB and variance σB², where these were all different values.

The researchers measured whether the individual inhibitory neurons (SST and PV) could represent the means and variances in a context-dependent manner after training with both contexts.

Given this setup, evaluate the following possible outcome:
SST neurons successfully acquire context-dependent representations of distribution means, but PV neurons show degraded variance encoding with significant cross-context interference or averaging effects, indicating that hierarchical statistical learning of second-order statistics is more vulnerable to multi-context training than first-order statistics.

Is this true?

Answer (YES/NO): NO